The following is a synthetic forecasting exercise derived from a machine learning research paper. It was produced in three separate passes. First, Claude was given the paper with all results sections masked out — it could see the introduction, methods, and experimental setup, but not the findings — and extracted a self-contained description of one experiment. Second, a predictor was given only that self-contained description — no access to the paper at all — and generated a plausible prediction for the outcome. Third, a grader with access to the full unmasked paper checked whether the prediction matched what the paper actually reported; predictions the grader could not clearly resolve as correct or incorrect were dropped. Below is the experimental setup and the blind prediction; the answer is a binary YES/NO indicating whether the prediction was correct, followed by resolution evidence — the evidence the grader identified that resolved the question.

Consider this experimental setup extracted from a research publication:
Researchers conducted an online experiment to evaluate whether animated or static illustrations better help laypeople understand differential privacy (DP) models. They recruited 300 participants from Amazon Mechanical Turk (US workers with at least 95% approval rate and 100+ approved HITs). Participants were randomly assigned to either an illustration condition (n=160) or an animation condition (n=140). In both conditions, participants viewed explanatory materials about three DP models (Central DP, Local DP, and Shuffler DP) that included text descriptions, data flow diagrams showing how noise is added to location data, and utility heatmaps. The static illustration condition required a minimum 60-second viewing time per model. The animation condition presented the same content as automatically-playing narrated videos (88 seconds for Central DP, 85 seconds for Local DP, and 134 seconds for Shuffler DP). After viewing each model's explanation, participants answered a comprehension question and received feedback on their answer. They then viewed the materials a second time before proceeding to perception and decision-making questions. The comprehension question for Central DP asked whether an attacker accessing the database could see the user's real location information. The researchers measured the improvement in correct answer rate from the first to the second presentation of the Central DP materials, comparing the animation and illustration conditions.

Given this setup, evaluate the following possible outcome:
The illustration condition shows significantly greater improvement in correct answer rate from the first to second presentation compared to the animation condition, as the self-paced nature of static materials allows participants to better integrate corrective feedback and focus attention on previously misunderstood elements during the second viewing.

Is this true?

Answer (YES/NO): NO